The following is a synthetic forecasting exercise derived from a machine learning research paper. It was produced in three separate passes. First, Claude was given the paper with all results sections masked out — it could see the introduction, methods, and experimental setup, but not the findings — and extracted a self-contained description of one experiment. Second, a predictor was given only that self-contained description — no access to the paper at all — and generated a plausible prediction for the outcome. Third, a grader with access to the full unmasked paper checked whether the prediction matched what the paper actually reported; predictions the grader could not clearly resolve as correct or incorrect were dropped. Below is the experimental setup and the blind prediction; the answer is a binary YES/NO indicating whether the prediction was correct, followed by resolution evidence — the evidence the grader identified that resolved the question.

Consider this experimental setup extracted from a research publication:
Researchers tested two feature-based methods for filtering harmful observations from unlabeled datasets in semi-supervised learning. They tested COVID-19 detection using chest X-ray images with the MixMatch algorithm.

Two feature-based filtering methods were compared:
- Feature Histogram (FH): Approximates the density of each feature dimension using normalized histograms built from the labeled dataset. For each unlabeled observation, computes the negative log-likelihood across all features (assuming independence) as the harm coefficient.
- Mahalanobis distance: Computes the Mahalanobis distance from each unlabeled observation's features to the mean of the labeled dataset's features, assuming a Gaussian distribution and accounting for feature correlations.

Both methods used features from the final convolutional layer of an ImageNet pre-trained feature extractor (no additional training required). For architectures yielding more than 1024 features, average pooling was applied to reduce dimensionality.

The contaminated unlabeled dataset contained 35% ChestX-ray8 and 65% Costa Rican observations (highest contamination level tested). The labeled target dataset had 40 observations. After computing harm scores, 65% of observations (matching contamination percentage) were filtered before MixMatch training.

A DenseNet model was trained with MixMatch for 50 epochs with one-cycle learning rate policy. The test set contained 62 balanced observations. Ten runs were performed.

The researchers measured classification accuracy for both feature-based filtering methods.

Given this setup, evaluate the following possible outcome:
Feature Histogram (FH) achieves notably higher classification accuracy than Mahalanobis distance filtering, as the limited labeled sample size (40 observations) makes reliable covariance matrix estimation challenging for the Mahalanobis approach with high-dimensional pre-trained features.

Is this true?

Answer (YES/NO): NO